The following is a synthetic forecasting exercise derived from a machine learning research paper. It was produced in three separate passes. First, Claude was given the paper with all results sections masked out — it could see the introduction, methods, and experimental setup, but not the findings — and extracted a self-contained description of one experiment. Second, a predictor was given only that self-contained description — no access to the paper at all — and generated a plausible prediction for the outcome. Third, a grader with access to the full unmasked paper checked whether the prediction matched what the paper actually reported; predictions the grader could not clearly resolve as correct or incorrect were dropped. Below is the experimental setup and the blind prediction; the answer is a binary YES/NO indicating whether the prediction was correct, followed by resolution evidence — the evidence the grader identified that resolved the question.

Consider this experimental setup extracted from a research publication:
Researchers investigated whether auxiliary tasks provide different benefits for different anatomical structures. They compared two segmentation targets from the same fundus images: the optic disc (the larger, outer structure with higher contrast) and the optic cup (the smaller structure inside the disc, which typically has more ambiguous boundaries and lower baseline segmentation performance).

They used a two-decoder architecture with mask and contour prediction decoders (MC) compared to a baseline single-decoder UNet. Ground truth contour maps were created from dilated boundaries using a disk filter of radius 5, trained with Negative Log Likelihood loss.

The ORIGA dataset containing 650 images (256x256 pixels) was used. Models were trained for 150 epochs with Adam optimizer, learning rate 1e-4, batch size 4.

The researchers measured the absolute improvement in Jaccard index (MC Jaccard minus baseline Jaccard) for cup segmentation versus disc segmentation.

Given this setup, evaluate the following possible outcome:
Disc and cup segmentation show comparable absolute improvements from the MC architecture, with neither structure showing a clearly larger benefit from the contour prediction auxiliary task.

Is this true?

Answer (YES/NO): YES